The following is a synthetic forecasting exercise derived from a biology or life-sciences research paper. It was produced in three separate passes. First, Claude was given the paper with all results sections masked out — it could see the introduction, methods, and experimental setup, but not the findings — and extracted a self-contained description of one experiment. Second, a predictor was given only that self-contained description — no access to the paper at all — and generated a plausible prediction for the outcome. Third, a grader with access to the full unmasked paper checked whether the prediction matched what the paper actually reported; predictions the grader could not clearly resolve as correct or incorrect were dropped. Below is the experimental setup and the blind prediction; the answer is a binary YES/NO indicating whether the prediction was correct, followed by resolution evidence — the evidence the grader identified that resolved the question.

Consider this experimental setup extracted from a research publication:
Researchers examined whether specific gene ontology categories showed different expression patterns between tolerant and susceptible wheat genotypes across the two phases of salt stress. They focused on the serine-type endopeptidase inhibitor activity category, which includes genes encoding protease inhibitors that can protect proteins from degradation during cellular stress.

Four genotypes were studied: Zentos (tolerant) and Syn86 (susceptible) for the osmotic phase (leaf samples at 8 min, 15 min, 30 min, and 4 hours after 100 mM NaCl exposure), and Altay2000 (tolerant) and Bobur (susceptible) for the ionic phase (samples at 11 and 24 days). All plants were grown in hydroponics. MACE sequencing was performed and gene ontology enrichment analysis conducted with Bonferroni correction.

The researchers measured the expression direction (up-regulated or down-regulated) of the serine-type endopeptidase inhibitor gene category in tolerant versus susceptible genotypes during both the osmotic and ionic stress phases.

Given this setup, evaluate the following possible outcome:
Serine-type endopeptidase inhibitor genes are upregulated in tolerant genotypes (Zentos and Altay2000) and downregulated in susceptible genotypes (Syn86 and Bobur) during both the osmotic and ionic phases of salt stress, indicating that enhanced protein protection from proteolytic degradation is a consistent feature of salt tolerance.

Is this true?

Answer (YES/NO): NO